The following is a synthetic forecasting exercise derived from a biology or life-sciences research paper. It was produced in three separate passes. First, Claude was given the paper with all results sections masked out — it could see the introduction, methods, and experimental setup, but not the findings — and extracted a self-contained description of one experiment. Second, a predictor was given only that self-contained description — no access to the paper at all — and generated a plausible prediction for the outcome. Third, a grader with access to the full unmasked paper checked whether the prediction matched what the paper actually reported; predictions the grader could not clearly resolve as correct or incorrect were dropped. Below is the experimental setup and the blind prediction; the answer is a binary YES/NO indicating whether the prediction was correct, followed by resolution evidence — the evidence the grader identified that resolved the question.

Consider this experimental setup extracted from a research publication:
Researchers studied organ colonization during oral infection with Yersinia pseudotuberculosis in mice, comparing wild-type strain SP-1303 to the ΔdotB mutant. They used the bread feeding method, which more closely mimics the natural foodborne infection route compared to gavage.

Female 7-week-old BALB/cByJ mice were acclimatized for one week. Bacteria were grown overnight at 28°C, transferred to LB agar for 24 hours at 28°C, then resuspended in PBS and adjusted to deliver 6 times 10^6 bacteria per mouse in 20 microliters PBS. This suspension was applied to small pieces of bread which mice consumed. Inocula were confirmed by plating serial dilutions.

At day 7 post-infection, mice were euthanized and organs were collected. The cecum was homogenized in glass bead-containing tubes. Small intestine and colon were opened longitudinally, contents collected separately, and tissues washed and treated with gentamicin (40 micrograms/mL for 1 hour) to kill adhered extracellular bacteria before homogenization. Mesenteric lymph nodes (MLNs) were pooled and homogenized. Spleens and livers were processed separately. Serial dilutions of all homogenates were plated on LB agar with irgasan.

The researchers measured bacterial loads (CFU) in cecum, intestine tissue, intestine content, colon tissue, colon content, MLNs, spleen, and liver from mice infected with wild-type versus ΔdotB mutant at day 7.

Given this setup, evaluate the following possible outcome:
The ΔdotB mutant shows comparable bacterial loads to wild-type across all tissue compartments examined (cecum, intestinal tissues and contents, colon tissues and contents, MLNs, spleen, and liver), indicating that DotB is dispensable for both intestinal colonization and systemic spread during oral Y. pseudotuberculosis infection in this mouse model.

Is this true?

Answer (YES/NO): YES